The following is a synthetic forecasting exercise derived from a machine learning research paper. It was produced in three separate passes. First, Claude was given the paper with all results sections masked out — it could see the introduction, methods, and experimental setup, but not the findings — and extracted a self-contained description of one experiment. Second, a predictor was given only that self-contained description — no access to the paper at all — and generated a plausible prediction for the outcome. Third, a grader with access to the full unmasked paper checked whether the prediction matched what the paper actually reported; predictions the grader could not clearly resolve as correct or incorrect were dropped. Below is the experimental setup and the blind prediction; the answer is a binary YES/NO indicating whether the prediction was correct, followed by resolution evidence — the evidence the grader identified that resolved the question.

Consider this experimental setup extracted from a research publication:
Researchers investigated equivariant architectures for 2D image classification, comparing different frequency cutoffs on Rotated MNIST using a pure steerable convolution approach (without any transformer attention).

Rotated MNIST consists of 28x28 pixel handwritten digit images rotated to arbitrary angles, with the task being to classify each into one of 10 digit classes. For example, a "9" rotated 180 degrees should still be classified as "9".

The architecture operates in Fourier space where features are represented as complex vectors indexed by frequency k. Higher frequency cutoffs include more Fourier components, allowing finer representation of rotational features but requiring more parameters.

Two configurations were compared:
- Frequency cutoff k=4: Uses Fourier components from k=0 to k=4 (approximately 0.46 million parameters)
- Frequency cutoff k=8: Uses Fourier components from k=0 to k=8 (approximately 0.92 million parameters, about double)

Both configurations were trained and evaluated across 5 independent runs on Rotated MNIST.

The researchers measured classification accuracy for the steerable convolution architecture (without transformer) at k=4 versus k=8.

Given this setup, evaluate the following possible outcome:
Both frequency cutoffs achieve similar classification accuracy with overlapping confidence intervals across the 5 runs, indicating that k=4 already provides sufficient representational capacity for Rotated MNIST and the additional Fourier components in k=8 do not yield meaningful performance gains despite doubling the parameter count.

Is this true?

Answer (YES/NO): NO